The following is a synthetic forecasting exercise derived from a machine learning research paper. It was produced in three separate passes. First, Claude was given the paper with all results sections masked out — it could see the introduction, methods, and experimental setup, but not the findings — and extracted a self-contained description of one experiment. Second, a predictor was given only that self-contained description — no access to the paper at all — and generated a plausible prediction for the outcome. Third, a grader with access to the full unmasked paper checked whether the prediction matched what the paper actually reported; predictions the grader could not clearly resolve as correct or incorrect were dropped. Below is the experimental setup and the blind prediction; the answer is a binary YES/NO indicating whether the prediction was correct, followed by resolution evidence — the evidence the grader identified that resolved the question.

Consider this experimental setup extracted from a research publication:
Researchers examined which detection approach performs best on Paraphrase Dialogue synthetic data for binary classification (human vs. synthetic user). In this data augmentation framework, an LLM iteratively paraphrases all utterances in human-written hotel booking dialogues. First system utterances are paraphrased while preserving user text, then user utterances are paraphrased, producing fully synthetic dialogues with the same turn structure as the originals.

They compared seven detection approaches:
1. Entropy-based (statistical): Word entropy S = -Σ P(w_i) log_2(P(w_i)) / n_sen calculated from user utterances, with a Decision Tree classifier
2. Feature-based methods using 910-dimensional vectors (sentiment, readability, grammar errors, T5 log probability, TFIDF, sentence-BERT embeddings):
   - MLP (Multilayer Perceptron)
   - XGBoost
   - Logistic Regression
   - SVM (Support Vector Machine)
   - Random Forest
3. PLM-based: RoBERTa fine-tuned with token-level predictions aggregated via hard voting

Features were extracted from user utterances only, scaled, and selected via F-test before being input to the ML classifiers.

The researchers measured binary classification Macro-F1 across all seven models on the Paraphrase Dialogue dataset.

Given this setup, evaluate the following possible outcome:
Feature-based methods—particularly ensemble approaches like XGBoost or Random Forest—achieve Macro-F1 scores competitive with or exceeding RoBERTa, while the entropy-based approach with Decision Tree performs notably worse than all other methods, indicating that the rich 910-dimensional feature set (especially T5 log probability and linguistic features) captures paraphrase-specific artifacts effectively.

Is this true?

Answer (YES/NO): NO